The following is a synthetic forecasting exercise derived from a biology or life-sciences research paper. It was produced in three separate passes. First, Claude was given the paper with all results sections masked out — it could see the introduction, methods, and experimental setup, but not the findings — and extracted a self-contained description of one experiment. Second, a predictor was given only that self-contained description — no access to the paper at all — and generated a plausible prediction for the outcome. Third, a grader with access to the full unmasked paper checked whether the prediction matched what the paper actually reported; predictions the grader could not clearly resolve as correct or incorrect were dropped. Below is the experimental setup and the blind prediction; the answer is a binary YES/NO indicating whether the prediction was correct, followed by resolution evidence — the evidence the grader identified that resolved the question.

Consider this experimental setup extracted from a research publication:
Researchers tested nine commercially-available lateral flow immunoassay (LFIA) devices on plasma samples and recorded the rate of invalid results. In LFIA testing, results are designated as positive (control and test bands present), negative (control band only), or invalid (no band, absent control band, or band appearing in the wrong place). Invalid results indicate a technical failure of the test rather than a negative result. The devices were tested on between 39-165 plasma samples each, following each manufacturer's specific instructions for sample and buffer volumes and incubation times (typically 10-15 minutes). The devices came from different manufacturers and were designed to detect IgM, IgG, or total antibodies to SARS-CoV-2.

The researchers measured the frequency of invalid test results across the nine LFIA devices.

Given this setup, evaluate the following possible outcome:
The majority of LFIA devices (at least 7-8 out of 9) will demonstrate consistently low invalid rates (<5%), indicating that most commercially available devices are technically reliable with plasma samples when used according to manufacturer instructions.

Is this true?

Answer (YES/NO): YES